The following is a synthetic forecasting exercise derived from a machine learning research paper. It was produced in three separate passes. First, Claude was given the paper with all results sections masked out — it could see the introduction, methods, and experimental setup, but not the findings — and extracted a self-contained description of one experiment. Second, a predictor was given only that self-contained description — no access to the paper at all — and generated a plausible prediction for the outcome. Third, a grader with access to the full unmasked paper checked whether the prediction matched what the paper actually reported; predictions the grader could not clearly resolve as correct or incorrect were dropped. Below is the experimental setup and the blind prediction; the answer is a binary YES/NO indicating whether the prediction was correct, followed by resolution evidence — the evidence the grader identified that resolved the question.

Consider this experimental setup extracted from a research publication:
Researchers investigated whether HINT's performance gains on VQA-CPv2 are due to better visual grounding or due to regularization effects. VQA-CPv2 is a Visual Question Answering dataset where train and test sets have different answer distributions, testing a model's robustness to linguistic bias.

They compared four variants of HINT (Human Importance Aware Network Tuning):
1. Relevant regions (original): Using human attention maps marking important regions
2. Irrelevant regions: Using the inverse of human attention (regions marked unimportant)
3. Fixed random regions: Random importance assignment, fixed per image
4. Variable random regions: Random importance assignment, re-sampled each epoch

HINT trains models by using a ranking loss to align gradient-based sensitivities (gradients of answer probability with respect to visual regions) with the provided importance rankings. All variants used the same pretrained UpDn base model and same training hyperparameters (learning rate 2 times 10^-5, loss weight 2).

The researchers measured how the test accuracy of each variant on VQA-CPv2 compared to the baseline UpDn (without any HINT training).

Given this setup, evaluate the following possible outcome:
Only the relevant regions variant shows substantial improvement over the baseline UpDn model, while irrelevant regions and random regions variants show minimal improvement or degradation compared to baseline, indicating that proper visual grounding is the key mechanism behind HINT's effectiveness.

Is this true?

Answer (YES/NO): NO